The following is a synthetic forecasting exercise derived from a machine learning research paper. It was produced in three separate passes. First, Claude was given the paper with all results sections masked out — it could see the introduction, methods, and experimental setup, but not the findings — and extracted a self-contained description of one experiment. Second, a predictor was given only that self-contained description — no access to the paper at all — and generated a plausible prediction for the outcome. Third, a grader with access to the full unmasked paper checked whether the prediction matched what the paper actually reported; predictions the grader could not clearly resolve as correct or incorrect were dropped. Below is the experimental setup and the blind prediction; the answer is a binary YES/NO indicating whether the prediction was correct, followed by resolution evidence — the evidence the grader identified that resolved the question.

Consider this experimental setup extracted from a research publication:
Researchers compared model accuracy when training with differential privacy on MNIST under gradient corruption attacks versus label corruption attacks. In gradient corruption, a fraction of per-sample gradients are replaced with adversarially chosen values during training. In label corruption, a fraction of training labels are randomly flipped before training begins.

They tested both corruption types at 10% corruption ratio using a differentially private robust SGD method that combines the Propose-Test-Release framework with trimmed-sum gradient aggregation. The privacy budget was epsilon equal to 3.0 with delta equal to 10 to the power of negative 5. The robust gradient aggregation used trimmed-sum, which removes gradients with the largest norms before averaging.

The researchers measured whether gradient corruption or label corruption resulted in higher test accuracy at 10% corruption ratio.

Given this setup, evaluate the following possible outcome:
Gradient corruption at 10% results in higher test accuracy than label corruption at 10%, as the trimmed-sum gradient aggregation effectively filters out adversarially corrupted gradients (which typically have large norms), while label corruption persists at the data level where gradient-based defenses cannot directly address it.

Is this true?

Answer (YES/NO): NO